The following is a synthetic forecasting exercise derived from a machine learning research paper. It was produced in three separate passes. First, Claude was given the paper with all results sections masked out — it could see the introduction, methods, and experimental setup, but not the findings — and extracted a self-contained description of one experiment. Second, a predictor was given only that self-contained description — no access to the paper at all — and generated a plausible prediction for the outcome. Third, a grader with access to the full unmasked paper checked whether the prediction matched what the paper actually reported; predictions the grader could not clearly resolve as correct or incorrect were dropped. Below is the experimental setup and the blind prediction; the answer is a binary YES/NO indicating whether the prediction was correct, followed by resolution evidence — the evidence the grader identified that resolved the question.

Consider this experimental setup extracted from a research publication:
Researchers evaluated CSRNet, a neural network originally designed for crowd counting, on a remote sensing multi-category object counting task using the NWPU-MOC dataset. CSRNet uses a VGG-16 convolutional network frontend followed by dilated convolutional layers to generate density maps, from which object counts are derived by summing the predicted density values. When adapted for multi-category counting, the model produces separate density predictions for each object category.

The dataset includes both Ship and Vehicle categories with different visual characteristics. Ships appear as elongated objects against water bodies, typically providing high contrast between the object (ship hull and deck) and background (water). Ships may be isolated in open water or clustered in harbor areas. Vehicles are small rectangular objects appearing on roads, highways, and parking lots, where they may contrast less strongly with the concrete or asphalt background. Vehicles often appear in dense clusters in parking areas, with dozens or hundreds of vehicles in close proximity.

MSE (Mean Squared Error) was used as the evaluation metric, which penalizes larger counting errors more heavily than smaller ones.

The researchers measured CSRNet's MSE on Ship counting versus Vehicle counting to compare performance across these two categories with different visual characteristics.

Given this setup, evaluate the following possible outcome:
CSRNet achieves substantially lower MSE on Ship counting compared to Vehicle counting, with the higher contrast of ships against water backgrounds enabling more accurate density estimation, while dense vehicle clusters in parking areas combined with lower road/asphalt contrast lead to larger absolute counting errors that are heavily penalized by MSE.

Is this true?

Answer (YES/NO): YES